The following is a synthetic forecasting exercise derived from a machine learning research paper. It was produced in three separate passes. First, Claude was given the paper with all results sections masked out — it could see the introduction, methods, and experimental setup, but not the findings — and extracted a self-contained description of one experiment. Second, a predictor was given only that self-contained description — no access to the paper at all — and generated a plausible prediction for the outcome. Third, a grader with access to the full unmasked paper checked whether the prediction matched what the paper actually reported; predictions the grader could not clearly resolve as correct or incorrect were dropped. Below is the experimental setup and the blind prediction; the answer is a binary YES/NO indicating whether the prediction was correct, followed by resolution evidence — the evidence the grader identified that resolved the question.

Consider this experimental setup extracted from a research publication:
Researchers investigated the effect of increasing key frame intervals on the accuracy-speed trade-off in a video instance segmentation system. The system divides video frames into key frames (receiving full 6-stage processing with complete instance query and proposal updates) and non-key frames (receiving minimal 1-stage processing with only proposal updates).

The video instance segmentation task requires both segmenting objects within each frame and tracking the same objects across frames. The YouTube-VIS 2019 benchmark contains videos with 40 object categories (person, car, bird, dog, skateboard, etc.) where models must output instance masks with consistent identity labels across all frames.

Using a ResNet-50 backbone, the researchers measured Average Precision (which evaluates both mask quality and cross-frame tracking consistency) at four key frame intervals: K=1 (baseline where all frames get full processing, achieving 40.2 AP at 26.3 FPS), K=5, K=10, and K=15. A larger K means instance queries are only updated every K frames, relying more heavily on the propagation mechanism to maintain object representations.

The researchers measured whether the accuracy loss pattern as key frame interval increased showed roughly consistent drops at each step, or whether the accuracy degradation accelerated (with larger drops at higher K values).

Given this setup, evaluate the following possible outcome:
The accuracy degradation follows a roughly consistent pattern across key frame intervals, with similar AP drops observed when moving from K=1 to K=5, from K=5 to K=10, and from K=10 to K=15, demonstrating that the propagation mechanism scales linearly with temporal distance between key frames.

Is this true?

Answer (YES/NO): NO